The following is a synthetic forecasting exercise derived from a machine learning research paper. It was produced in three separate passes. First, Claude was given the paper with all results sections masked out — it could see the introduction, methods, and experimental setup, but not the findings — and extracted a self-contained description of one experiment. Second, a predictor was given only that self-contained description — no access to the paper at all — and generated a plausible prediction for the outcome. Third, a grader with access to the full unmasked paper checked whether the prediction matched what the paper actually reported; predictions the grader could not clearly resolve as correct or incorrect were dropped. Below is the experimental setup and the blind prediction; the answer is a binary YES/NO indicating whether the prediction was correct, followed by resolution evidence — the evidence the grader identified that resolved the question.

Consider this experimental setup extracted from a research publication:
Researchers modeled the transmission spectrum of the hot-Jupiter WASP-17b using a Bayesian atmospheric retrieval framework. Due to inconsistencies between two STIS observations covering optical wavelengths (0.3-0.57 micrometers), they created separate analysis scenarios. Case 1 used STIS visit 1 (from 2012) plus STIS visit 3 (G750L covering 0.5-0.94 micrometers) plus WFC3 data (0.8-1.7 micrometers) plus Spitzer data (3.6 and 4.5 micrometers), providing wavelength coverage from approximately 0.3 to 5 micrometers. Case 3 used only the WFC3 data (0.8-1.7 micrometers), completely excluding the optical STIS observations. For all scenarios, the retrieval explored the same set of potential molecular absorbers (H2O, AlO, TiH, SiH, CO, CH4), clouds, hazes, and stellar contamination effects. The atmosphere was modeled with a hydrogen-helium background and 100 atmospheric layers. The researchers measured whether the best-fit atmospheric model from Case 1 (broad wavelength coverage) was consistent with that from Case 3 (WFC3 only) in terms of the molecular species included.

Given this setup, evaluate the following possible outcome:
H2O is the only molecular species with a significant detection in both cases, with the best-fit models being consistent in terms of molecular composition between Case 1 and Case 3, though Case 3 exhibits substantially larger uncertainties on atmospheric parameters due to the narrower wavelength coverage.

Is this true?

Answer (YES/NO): NO